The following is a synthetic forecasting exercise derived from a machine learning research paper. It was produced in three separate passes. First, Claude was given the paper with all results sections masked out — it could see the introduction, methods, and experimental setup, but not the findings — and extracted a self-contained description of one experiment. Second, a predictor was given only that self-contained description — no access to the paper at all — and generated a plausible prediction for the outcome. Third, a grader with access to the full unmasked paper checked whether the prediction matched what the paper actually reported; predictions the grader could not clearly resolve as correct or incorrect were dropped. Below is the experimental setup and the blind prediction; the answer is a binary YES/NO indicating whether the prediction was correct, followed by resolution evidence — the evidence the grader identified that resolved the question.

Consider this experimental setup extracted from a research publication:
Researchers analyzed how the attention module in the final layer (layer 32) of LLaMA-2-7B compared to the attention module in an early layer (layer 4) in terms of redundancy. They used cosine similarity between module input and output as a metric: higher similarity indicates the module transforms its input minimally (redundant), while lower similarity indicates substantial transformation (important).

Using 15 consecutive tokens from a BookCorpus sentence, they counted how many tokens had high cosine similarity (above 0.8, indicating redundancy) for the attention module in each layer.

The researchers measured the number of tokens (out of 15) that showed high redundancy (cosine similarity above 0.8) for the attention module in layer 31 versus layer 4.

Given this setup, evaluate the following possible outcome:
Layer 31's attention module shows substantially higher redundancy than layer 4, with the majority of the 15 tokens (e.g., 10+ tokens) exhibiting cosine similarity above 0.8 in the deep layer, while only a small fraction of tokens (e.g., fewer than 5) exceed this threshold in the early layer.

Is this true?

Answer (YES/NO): YES